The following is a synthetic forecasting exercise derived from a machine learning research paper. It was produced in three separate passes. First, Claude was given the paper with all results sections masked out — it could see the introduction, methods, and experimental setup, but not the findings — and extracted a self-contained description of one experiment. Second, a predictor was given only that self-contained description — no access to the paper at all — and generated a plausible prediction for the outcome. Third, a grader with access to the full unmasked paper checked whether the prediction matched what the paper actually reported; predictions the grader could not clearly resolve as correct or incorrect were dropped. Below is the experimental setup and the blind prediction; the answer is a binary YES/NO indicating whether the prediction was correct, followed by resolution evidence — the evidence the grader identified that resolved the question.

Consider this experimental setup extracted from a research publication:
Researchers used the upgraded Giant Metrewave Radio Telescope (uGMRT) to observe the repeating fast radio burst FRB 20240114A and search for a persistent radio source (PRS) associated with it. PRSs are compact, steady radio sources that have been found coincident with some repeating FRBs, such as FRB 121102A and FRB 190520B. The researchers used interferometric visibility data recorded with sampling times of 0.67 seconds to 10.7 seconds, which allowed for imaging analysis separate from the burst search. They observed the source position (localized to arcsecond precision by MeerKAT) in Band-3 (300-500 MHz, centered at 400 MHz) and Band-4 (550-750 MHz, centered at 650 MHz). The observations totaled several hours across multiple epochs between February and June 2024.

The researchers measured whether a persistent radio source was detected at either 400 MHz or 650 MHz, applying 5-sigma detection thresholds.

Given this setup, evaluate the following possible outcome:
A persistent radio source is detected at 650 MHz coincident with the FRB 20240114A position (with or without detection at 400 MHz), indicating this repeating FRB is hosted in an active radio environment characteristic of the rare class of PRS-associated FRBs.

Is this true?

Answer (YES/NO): NO